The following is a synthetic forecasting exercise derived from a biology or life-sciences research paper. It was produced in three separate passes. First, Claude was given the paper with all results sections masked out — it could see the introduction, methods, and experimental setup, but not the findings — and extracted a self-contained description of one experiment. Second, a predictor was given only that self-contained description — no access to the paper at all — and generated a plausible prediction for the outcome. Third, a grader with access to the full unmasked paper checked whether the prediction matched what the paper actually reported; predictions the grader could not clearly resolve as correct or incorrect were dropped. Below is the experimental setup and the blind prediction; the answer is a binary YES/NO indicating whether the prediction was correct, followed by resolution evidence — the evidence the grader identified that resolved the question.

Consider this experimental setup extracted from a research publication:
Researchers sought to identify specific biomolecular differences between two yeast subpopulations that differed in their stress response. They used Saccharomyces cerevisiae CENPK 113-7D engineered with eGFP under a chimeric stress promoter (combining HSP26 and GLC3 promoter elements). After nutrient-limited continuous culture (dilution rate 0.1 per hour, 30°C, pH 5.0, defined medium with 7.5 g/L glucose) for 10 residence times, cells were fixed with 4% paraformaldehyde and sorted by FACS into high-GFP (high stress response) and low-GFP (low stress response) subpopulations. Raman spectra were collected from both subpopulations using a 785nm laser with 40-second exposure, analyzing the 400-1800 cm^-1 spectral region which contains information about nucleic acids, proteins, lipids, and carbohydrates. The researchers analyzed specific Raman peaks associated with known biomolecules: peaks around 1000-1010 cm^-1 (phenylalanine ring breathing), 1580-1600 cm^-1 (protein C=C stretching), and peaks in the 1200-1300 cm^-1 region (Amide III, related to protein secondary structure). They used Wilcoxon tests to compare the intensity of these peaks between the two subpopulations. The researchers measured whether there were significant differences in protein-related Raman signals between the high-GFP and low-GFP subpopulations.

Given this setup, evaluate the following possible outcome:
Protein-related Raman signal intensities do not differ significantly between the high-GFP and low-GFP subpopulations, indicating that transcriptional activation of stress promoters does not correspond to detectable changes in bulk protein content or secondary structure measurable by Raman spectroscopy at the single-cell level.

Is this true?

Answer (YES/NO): NO